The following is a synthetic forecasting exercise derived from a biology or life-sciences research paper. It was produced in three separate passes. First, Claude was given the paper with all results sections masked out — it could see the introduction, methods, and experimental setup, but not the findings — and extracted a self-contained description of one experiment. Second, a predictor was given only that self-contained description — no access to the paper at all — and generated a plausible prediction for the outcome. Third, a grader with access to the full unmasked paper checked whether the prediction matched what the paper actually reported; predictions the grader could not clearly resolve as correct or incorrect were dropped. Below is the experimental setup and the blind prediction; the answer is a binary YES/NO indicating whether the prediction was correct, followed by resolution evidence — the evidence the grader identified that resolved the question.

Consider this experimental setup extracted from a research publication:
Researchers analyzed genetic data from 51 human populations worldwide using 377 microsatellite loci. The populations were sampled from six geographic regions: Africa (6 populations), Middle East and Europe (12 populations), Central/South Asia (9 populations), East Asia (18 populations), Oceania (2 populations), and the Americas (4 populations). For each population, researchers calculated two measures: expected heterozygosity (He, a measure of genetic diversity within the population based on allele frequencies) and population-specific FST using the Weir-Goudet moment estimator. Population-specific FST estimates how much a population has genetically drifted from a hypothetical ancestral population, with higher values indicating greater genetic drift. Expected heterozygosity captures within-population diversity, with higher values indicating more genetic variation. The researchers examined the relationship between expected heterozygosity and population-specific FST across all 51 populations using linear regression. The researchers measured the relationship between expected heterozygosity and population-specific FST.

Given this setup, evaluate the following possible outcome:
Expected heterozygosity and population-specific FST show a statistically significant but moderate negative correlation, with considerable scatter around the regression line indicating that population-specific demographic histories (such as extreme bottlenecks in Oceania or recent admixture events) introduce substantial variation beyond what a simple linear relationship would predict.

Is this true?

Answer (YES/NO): NO